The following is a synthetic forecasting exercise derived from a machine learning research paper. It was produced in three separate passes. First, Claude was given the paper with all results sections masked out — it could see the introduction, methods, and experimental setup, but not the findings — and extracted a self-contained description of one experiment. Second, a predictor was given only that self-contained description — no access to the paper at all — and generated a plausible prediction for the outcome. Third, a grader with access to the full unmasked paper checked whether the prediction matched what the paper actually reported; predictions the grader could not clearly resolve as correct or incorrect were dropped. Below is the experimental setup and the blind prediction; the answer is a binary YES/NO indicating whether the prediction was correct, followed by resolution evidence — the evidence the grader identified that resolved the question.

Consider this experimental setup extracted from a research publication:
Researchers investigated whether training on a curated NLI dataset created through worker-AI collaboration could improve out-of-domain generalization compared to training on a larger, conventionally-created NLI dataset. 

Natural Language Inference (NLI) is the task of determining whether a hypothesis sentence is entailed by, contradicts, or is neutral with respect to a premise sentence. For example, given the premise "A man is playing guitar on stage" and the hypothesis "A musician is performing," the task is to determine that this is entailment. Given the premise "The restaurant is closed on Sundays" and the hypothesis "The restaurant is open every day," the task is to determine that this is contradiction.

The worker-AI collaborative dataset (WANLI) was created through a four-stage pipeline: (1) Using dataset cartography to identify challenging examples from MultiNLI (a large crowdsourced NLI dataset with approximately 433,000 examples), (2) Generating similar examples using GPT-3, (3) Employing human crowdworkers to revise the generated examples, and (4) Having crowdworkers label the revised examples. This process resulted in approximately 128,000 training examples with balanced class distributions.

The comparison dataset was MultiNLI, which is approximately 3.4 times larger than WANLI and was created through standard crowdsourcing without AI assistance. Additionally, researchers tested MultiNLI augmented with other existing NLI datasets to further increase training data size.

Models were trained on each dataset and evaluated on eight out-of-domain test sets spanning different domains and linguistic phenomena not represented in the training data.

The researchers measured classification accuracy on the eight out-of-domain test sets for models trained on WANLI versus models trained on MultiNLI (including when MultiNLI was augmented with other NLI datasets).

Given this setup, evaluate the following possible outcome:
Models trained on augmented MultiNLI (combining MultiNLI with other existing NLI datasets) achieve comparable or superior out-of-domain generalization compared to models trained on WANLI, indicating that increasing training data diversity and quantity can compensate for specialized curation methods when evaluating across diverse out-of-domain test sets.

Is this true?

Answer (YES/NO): NO